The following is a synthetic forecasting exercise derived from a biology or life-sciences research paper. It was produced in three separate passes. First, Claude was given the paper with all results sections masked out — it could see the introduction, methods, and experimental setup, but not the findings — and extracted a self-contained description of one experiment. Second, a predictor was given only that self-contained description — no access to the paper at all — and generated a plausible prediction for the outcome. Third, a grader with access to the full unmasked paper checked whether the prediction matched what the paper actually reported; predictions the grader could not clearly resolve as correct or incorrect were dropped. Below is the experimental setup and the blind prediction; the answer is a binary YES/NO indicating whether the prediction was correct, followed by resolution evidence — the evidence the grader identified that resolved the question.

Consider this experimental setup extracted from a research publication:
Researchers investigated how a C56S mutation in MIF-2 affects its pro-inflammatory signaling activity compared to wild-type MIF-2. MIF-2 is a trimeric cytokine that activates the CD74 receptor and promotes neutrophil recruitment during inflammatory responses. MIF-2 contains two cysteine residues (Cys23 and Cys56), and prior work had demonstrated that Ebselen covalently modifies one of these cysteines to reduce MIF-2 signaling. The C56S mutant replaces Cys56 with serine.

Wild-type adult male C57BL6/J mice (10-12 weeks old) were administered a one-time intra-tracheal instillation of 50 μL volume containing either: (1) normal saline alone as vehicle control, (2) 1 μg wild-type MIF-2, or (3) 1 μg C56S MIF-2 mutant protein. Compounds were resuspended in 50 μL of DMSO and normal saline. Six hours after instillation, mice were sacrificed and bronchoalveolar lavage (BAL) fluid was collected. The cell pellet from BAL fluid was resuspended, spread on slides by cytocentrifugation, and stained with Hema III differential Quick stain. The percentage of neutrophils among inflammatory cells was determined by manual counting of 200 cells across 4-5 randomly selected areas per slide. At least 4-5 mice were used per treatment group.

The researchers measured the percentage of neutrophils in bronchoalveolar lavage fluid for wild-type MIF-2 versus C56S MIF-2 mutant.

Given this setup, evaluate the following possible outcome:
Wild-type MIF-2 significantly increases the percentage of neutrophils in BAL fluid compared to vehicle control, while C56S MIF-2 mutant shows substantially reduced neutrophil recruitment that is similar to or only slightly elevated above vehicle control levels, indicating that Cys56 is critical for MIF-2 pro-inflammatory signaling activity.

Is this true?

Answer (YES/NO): NO